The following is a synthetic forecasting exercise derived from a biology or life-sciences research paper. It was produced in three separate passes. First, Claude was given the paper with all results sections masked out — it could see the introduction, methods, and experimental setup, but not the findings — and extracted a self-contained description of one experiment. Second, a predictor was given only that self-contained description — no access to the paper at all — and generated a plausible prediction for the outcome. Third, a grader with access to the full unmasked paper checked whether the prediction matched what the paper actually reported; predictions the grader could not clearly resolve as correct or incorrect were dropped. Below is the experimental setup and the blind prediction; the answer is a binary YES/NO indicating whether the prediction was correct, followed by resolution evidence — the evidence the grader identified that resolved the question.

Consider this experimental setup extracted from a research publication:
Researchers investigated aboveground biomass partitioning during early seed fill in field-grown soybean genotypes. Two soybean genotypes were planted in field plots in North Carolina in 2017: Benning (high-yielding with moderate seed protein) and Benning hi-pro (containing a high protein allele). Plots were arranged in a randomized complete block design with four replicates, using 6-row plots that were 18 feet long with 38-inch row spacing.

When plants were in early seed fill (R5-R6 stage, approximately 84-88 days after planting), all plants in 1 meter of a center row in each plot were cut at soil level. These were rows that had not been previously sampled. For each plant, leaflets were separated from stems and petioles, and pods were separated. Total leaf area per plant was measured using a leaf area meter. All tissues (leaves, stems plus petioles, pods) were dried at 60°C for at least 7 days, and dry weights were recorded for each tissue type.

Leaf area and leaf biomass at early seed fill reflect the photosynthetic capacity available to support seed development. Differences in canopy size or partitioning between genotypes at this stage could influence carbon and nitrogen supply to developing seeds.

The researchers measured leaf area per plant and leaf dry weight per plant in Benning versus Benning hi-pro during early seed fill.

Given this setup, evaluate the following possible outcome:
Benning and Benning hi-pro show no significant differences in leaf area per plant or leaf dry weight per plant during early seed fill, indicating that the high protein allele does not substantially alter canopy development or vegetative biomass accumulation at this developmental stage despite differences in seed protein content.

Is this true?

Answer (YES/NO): YES